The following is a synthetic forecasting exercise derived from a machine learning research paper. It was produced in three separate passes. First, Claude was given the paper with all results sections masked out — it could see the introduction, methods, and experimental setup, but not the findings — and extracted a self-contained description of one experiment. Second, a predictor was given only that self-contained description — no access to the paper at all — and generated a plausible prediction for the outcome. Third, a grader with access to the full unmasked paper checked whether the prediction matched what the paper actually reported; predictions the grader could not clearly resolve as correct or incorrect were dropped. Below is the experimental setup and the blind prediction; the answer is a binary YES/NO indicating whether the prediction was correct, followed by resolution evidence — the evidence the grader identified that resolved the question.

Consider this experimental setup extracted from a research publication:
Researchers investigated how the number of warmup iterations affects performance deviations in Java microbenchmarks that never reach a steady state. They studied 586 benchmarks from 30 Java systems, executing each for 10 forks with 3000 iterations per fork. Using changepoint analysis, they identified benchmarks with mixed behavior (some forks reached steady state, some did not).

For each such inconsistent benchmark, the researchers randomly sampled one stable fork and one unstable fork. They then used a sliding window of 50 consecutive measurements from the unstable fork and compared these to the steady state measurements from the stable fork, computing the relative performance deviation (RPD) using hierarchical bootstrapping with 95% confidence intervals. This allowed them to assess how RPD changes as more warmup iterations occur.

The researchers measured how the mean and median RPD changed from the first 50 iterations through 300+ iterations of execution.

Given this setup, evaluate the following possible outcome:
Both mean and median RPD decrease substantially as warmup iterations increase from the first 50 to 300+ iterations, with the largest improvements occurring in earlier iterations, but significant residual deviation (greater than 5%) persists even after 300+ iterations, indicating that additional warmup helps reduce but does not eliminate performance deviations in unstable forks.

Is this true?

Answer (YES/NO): NO